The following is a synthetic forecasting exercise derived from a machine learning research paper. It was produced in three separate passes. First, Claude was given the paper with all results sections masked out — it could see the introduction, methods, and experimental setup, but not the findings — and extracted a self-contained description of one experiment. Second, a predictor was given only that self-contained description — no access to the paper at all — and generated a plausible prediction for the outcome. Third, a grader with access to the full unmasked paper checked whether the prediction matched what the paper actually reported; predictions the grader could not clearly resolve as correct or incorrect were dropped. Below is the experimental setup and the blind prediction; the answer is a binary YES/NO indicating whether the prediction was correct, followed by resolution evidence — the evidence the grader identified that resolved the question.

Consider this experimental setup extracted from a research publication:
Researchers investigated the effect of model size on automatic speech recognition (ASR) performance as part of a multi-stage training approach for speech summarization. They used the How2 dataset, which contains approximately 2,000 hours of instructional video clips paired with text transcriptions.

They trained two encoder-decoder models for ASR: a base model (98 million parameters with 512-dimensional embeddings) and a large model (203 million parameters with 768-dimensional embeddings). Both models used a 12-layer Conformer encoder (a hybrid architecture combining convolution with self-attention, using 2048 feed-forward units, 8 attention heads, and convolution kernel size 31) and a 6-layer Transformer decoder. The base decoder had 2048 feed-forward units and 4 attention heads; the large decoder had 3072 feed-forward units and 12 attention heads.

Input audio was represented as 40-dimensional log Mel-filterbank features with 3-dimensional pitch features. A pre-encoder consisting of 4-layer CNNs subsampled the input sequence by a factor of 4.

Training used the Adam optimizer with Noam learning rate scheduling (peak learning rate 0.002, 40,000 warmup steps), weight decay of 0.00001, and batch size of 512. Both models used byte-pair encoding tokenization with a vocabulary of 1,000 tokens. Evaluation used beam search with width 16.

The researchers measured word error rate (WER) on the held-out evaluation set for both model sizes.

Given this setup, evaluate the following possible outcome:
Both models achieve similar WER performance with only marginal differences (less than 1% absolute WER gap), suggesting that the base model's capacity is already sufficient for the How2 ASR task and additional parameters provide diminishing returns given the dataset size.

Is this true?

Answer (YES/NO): YES